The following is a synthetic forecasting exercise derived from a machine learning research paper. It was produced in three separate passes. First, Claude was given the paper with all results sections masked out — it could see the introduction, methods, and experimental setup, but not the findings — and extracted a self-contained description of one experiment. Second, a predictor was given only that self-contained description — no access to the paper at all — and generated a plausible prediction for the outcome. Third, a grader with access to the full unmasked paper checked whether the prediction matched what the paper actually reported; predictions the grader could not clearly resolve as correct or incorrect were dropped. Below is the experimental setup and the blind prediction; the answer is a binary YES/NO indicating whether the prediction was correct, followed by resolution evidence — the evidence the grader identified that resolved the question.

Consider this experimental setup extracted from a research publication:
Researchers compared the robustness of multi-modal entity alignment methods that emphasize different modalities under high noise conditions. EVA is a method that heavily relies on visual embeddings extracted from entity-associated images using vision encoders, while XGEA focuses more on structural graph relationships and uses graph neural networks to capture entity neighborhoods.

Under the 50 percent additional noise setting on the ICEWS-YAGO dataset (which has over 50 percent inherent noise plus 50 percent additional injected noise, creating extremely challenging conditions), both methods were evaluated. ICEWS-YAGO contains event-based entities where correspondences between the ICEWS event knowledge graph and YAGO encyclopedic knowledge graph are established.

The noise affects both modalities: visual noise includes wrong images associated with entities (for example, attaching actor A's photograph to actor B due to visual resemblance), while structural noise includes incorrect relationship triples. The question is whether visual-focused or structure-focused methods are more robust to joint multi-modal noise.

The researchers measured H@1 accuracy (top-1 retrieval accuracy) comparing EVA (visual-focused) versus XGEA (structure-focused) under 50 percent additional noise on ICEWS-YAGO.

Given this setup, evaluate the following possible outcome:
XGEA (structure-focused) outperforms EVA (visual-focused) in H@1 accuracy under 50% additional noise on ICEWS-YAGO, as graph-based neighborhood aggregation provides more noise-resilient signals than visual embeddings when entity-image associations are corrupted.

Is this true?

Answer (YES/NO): YES